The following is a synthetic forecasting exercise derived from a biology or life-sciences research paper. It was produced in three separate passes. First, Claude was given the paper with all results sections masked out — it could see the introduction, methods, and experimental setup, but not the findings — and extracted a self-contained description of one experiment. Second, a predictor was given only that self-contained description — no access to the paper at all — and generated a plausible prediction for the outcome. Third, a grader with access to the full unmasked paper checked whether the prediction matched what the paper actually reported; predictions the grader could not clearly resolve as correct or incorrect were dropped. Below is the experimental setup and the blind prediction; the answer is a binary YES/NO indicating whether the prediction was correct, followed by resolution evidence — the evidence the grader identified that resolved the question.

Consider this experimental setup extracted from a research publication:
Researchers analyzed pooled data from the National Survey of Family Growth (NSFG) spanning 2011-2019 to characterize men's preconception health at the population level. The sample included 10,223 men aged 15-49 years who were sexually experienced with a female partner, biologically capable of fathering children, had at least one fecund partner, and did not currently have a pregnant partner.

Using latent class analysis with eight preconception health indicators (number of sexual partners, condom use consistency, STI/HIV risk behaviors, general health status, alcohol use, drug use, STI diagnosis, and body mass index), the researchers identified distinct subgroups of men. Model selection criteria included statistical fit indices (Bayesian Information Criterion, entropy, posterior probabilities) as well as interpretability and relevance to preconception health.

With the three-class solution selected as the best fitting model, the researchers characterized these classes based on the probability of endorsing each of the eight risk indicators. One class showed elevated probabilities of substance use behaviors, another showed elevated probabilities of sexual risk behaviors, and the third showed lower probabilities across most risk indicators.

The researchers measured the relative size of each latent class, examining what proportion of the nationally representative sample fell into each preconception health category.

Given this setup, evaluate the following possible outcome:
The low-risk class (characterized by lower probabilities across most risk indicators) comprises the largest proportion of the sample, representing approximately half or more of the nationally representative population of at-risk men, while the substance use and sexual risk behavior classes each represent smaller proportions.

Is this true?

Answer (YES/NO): YES